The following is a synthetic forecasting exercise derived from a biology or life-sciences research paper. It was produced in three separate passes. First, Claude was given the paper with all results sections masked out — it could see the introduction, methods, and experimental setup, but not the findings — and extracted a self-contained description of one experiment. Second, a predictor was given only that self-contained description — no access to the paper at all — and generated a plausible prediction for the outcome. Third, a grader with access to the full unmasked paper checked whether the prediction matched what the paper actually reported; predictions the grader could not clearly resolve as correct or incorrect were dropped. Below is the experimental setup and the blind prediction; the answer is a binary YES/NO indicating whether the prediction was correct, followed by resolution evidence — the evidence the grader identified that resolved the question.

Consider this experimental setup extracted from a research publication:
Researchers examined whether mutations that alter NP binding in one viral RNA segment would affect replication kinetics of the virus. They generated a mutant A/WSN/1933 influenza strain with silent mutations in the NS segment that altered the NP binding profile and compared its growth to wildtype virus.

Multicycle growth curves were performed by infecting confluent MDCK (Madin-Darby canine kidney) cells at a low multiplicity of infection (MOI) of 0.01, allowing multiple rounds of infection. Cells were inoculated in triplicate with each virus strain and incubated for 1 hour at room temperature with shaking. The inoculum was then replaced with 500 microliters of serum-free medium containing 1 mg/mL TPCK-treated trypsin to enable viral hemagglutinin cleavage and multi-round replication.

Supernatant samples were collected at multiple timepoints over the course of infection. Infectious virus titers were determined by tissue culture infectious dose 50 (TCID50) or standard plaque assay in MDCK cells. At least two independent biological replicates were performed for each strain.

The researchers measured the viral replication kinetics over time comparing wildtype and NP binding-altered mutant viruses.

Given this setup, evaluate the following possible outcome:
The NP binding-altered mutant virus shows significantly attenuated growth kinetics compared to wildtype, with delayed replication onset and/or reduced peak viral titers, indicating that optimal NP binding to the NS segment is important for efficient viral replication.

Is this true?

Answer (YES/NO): YES